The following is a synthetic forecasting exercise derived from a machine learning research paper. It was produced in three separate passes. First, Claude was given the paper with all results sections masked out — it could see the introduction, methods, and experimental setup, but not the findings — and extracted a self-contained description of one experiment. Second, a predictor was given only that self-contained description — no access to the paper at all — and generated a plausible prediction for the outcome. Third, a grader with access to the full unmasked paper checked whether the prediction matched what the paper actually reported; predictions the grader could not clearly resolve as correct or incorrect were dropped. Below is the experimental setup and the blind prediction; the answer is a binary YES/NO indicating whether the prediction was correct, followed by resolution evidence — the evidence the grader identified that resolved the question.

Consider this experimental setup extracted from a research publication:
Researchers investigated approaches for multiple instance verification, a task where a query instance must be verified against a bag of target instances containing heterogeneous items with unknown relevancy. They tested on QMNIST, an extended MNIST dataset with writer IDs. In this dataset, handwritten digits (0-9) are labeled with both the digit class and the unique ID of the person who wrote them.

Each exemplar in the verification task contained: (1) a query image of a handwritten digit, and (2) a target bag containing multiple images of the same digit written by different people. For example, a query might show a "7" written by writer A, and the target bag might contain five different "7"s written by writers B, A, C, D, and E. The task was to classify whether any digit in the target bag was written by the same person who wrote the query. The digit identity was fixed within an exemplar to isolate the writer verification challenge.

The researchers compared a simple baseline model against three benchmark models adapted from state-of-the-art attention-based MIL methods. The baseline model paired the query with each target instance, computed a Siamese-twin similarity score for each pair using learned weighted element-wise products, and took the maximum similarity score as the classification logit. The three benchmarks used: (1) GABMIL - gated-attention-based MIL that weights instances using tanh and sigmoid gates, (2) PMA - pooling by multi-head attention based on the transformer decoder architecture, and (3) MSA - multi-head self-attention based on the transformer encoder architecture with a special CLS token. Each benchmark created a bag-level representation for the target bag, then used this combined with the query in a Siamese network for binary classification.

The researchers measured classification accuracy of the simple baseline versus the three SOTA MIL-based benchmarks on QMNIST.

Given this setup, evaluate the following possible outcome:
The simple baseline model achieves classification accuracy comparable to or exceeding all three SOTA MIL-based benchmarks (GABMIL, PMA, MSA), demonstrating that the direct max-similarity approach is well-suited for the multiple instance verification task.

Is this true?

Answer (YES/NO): YES